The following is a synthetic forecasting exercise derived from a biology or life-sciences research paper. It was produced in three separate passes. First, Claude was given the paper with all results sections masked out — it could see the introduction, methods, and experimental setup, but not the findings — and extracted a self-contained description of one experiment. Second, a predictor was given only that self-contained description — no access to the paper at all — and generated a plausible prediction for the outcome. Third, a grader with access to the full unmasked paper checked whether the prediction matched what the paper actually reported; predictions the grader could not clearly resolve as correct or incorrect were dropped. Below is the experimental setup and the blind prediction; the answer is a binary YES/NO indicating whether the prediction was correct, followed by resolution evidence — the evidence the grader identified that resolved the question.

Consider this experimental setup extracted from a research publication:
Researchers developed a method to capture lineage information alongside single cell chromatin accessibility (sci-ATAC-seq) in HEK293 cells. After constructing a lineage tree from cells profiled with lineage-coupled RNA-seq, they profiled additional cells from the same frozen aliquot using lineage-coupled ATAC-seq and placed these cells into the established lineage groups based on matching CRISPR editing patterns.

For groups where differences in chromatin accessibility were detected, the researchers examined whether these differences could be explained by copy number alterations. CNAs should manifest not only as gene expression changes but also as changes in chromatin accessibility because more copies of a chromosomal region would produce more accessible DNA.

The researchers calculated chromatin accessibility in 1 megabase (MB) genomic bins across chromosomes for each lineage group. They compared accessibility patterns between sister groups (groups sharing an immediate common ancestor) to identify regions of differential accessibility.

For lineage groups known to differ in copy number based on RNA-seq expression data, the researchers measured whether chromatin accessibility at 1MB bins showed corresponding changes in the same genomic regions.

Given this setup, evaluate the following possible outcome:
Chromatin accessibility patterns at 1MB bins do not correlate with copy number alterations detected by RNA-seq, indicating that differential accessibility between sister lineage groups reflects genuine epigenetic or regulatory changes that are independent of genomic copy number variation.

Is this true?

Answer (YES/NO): NO